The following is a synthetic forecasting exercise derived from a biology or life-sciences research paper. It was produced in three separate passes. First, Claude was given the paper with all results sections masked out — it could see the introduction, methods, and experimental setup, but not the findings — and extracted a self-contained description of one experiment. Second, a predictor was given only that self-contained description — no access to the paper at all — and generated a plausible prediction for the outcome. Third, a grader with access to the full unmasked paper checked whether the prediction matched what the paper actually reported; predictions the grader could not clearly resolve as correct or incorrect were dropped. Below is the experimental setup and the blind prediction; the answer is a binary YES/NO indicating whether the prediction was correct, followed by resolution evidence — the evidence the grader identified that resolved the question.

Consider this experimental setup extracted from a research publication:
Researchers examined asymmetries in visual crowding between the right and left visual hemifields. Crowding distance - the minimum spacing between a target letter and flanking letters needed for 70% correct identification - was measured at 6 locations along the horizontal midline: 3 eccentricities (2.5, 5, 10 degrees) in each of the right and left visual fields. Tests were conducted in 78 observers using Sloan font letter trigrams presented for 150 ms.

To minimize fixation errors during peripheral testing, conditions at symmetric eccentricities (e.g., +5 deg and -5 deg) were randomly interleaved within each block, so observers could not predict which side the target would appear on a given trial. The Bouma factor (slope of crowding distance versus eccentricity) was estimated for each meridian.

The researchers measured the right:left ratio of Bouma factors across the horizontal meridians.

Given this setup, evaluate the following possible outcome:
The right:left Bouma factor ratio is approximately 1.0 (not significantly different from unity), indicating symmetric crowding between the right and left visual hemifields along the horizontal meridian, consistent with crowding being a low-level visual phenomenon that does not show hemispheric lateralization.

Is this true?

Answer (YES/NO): NO